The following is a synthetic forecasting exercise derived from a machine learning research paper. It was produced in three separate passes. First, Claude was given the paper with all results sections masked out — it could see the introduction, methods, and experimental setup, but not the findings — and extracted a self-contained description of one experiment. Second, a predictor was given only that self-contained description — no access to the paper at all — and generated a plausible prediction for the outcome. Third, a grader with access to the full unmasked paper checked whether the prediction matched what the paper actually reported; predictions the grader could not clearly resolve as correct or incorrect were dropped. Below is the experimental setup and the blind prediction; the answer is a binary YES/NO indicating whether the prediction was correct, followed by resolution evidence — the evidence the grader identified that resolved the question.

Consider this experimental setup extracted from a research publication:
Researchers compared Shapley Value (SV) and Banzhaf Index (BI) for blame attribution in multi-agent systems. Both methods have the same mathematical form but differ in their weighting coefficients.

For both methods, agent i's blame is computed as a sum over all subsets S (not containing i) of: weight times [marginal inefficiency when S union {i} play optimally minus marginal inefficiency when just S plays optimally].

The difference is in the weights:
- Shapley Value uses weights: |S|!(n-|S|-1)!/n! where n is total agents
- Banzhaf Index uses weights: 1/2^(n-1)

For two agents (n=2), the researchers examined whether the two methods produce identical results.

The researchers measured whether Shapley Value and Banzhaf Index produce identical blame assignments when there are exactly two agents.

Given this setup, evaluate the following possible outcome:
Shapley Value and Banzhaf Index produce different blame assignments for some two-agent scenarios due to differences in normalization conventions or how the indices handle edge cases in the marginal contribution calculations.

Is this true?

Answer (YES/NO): NO